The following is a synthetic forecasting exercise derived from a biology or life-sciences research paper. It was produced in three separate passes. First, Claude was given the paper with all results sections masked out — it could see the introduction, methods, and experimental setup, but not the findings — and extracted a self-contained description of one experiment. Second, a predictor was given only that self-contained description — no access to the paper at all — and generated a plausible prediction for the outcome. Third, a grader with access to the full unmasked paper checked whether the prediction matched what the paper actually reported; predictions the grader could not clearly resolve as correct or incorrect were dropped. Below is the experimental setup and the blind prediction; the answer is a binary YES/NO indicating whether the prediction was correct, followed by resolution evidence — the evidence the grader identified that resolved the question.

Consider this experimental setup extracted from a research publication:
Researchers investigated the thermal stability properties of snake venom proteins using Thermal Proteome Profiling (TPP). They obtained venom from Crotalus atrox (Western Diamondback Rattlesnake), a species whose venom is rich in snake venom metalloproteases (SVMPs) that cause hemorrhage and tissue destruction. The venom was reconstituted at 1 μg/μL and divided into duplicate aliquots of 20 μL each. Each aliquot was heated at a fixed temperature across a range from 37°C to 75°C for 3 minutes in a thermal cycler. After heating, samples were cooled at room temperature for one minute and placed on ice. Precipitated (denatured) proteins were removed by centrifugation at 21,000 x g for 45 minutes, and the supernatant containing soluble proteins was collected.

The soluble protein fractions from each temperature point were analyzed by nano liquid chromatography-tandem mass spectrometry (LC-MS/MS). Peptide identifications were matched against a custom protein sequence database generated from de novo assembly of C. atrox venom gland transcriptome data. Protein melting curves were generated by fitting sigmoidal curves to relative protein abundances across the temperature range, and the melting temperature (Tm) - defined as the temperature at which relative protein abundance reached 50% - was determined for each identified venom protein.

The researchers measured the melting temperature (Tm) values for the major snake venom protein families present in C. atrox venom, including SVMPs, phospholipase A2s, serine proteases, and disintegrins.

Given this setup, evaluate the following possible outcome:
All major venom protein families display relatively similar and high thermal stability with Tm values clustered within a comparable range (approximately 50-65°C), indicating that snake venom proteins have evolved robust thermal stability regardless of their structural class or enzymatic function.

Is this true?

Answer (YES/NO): NO